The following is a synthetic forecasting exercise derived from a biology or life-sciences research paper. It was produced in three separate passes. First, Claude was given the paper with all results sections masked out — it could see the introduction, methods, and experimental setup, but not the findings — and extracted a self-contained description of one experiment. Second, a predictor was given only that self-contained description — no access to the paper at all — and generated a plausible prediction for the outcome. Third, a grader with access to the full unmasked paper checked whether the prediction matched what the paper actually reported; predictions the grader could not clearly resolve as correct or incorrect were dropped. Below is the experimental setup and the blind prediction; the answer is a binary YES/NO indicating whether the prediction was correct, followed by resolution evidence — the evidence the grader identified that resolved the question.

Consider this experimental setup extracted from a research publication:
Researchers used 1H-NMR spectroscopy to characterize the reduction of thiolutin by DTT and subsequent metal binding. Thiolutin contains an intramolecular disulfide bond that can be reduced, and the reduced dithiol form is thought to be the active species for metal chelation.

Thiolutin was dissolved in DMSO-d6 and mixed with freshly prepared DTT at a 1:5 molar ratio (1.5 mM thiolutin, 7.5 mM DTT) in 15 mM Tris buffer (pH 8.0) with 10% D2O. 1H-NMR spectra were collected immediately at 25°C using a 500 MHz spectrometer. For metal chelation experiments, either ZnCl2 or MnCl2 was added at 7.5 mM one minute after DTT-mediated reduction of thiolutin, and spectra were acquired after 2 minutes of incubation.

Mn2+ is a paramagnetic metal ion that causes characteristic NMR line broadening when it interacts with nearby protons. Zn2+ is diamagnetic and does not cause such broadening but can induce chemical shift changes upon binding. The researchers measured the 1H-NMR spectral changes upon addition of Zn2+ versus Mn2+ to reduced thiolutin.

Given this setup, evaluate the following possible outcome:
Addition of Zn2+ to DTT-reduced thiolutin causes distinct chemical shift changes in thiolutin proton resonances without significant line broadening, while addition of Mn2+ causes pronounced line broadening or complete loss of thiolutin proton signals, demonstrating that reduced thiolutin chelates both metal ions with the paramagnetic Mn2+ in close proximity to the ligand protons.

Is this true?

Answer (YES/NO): YES